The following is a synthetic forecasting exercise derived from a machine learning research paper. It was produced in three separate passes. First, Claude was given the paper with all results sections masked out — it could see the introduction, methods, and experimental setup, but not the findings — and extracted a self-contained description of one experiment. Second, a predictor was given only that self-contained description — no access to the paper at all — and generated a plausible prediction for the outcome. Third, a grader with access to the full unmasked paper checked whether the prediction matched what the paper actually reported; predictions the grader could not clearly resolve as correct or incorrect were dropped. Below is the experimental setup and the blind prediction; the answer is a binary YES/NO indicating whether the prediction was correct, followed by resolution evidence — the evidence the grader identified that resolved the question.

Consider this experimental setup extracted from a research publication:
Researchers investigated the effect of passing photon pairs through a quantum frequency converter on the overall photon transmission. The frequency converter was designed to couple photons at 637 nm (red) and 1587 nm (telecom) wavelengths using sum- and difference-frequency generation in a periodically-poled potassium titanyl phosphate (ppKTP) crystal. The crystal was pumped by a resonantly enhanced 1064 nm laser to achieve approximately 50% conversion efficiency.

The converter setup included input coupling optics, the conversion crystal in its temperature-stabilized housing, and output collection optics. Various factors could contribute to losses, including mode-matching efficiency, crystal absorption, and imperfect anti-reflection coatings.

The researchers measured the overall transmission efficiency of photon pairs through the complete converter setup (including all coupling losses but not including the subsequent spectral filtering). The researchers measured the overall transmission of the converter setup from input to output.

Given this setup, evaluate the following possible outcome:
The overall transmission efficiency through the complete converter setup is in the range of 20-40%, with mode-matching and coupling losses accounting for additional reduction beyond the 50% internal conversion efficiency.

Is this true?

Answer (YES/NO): NO